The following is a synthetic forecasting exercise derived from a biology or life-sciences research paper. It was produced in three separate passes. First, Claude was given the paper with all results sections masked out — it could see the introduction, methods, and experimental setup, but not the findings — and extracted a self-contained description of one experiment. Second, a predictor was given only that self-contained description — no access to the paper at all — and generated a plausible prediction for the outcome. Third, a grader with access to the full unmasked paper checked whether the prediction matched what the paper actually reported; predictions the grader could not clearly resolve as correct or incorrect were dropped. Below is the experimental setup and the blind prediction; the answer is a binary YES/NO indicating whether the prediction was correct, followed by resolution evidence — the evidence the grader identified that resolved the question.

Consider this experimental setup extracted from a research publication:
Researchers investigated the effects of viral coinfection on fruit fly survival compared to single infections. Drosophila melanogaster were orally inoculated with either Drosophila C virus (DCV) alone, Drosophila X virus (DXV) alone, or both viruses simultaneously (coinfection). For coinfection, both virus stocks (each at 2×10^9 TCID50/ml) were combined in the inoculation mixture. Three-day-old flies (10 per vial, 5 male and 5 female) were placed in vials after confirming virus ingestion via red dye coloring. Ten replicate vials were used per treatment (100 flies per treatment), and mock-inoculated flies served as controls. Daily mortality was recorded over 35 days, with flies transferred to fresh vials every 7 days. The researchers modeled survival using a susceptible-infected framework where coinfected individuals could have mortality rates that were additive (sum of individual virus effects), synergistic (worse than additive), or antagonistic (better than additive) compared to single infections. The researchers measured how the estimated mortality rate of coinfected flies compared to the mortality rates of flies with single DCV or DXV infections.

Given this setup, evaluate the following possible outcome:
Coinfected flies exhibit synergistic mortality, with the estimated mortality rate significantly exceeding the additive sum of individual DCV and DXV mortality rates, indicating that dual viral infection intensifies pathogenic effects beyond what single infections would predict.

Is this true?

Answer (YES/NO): NO